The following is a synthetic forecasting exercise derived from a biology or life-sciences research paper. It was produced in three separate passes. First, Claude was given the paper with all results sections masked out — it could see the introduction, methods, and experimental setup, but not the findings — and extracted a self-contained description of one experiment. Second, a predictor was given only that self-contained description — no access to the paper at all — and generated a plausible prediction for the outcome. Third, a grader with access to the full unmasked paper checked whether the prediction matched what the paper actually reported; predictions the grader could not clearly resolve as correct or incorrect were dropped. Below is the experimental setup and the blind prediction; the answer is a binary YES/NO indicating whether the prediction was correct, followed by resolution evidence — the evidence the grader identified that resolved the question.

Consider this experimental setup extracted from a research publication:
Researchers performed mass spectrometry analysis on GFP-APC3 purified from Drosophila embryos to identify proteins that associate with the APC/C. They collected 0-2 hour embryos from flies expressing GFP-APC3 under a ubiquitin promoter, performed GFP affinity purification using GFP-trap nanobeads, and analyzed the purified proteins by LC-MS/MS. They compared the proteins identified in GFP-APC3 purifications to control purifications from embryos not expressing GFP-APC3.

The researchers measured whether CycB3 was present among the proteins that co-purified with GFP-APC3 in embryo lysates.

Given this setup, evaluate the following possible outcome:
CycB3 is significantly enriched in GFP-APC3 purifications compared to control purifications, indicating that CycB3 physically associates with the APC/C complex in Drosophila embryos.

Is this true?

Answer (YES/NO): YES